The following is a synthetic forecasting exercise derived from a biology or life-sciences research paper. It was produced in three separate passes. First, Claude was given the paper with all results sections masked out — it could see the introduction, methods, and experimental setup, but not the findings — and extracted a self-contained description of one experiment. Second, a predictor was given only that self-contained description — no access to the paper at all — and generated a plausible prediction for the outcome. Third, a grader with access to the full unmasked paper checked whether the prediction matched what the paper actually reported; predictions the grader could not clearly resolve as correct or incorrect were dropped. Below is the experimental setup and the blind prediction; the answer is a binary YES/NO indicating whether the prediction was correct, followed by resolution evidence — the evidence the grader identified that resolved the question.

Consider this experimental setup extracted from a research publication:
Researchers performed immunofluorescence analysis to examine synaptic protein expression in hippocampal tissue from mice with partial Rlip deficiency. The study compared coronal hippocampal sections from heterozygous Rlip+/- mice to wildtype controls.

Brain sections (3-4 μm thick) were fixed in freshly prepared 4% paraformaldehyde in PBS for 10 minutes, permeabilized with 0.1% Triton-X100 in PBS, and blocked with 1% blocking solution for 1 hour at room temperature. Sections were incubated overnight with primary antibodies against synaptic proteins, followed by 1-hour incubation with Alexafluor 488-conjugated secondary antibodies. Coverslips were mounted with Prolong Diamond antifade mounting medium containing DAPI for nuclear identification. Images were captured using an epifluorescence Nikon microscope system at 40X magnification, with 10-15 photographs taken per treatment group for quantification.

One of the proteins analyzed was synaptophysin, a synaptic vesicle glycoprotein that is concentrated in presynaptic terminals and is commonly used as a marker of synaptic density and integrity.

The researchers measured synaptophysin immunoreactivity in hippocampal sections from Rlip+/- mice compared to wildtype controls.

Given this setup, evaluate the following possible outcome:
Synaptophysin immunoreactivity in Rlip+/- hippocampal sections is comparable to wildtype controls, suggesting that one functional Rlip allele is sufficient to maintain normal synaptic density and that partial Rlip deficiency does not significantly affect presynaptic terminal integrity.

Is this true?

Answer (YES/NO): NO